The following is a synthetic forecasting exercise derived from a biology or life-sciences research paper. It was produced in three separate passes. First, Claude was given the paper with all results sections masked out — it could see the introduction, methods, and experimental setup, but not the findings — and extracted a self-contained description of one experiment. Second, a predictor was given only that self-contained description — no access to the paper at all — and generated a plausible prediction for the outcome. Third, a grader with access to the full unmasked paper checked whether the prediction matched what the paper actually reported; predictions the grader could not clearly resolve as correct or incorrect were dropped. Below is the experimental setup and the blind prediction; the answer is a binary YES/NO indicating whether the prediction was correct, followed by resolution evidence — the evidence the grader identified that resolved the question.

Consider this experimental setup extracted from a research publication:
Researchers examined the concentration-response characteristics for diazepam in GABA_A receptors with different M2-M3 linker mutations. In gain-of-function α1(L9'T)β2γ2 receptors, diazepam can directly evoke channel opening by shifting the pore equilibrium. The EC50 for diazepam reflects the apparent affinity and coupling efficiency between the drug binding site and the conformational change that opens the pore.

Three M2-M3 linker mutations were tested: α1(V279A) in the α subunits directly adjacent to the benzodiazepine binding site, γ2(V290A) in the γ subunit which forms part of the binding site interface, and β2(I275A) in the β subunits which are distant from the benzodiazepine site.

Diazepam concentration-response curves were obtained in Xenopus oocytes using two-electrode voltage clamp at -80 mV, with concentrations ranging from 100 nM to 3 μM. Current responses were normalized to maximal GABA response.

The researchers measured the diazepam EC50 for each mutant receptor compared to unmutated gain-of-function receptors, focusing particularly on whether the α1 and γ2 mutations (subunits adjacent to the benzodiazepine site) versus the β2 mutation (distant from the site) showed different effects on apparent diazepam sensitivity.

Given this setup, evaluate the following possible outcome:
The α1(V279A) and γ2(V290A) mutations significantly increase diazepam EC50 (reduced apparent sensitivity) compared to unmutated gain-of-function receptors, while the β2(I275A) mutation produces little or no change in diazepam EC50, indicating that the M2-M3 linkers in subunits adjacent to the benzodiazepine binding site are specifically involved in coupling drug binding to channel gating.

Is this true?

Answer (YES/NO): NO